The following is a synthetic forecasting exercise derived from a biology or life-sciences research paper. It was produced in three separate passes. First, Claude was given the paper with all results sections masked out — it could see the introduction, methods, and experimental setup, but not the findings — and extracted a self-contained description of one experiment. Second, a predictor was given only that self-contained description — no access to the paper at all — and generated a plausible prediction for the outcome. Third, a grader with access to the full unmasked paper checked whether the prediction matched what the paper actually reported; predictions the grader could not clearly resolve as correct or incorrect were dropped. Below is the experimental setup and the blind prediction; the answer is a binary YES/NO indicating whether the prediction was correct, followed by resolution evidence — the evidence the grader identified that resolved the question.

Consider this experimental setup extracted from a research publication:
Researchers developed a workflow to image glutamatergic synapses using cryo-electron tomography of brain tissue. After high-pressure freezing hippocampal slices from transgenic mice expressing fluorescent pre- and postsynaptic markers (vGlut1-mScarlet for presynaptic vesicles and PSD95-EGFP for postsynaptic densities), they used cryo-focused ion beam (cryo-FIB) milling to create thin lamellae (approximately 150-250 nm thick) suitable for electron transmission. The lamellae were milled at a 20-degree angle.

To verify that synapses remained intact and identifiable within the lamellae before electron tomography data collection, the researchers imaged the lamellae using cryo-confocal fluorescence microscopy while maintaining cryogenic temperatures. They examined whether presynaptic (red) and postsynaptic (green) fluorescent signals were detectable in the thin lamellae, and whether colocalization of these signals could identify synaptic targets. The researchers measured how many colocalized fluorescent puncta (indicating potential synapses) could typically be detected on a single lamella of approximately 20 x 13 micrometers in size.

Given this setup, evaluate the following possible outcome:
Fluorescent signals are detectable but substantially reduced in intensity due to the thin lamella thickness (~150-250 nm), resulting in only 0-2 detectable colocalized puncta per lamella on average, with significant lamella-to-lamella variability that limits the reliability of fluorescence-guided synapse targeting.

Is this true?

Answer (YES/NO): NO